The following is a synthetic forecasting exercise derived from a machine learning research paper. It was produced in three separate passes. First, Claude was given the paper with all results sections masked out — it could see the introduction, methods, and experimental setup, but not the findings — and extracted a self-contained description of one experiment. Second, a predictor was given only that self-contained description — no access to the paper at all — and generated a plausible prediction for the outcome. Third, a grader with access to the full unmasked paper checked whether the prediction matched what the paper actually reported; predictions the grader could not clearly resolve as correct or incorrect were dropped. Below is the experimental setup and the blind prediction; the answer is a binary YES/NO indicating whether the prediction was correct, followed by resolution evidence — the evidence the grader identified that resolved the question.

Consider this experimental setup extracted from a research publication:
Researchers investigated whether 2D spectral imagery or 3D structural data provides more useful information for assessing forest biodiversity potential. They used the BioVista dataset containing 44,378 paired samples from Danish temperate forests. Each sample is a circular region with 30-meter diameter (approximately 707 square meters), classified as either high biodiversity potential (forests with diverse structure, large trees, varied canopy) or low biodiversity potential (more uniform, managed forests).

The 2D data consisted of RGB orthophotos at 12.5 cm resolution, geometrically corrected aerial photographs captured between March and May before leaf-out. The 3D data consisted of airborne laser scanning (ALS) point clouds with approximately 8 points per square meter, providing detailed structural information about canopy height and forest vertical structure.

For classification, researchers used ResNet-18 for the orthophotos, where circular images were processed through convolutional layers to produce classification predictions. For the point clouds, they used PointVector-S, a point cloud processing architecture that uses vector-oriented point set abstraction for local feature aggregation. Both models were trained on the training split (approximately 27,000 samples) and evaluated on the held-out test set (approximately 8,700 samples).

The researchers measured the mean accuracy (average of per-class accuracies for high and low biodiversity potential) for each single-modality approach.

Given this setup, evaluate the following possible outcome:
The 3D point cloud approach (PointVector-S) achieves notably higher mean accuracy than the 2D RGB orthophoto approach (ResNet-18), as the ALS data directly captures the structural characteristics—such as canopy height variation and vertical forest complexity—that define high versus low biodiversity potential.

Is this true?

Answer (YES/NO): NO